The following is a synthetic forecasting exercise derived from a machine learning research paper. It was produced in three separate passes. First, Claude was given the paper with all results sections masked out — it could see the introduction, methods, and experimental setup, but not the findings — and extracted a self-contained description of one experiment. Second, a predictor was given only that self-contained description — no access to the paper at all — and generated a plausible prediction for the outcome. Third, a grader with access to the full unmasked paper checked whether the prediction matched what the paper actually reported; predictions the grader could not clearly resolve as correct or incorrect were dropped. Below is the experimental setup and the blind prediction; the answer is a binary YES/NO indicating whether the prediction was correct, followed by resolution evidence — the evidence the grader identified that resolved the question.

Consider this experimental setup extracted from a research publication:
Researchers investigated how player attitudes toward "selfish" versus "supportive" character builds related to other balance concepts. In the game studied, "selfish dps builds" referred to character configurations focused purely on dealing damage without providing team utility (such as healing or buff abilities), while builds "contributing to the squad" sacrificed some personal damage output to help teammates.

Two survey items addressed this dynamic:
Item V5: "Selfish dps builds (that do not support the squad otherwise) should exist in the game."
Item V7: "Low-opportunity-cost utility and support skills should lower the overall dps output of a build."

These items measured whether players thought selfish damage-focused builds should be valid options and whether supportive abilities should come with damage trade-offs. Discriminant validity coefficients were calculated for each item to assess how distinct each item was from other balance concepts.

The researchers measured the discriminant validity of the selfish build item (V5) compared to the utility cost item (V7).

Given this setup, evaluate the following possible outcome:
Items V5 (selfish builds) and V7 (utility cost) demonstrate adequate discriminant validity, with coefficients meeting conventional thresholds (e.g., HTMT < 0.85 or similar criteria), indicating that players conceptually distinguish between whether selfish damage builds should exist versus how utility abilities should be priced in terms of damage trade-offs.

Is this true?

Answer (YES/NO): YES